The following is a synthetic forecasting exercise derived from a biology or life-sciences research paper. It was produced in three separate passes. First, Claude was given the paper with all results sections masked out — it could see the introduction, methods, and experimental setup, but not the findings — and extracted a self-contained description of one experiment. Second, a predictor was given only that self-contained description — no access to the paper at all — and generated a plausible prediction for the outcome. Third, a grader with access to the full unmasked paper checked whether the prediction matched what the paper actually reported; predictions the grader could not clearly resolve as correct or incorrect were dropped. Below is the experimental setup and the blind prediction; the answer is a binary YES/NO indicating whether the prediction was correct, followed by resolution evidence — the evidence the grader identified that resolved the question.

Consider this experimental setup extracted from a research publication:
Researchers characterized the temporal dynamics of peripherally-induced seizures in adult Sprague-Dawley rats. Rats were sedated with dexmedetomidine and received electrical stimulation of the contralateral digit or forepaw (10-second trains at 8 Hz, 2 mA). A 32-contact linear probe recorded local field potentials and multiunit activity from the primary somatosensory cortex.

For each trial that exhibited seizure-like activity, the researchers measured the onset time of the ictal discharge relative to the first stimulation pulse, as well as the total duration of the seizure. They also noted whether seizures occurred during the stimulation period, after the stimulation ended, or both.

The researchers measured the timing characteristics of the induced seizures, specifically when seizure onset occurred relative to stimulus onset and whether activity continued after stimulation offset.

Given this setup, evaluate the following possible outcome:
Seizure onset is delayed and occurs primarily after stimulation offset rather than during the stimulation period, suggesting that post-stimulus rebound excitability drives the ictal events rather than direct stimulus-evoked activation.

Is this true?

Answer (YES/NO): NO